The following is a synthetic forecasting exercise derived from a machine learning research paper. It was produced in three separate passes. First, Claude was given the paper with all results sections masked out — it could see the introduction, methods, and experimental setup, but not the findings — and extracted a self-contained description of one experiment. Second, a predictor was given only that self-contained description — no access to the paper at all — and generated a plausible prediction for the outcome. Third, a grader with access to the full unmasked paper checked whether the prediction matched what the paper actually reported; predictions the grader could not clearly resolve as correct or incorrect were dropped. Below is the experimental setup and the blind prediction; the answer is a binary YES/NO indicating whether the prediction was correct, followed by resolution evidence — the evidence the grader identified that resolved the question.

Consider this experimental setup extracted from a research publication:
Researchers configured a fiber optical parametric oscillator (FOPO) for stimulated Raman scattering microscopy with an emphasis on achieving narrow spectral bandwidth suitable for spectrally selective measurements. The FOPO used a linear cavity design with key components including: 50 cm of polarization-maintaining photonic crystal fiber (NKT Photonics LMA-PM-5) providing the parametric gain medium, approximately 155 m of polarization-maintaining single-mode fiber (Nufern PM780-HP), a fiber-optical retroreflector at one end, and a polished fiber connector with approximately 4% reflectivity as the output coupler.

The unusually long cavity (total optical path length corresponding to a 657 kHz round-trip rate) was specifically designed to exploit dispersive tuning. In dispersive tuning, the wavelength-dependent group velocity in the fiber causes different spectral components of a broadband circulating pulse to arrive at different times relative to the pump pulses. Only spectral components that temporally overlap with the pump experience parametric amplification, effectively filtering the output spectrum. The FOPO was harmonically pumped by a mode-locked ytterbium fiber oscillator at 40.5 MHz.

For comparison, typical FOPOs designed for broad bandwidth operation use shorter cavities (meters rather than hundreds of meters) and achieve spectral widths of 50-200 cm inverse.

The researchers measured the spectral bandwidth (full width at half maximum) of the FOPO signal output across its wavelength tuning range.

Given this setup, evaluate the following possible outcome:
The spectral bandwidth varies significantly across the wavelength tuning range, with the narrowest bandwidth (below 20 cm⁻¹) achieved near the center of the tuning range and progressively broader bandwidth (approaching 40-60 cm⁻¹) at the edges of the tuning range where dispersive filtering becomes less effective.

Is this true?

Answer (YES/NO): NO